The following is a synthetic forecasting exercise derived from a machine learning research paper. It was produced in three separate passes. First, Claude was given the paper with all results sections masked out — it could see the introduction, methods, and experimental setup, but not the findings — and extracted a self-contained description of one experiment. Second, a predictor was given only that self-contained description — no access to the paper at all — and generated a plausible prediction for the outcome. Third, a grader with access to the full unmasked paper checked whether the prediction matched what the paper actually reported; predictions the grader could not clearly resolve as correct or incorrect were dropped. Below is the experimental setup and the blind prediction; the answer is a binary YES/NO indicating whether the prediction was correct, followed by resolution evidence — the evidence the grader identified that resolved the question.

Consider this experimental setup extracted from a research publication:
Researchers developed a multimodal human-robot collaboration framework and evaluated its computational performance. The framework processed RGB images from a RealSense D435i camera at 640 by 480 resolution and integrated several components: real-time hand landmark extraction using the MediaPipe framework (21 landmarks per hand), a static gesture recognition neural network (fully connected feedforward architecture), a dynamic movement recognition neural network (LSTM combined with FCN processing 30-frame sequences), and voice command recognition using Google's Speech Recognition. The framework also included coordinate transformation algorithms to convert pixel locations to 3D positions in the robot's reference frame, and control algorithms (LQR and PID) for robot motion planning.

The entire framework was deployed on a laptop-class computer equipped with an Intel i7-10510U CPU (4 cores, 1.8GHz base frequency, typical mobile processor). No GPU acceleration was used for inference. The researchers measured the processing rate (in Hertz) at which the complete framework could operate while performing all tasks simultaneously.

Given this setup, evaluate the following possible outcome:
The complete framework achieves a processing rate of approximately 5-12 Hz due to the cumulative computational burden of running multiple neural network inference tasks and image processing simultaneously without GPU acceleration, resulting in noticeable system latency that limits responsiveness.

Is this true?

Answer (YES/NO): NO